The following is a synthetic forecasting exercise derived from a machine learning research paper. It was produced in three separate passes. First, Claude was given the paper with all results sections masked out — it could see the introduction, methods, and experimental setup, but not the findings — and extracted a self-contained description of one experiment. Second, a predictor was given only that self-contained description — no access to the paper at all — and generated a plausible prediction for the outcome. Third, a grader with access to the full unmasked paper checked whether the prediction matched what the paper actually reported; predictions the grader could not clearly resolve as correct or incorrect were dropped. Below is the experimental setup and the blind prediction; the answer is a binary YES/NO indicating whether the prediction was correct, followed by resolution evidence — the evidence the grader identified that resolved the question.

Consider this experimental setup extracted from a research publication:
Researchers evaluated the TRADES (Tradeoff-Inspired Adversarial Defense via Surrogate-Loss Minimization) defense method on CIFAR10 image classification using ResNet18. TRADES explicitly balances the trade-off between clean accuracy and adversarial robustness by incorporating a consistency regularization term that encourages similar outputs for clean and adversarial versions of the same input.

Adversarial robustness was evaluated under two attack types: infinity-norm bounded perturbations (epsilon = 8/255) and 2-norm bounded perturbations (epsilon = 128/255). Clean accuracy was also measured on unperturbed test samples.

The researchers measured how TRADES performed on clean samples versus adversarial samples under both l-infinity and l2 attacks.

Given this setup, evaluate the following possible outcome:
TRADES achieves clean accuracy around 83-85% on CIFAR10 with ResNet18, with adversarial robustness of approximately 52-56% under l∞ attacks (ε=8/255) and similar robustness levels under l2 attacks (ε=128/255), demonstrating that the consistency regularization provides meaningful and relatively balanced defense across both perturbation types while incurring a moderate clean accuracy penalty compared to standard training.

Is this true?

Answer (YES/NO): NO